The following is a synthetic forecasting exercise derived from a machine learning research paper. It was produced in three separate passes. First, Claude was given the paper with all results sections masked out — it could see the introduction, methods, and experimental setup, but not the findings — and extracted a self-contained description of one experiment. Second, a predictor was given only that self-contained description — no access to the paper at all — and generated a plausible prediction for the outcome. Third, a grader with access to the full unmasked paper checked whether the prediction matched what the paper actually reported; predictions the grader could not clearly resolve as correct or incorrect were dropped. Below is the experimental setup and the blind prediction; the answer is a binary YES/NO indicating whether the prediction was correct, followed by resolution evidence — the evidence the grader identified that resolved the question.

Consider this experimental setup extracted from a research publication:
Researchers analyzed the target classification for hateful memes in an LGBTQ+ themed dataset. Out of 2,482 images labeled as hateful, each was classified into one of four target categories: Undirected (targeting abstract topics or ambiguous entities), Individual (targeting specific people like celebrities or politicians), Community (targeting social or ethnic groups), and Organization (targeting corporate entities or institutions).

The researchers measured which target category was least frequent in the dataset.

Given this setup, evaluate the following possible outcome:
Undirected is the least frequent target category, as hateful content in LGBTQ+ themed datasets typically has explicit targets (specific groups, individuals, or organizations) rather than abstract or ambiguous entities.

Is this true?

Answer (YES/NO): NO